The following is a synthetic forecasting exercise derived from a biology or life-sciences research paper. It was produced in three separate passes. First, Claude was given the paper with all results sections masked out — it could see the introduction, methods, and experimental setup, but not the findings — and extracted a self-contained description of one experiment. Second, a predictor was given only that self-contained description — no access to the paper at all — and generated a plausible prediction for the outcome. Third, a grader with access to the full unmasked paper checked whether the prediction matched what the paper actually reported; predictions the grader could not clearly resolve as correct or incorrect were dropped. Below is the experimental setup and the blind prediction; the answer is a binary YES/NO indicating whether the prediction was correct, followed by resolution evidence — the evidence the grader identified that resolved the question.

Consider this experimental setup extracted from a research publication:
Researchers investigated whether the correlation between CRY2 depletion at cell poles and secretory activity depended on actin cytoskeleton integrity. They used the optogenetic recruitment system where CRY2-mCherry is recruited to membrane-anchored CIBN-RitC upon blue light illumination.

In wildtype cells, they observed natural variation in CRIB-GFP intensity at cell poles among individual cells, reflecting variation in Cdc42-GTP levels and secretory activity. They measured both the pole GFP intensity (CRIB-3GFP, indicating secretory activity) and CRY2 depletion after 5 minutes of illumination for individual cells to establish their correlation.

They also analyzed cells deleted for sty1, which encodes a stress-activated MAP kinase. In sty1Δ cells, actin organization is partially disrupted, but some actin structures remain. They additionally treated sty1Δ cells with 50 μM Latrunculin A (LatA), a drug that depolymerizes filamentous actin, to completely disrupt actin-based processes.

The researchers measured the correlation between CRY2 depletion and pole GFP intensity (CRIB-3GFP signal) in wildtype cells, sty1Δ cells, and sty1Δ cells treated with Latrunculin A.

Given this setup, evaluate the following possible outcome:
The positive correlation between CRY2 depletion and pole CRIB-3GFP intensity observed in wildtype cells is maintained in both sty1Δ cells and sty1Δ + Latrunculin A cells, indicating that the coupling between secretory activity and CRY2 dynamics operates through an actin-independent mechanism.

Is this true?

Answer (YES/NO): YES